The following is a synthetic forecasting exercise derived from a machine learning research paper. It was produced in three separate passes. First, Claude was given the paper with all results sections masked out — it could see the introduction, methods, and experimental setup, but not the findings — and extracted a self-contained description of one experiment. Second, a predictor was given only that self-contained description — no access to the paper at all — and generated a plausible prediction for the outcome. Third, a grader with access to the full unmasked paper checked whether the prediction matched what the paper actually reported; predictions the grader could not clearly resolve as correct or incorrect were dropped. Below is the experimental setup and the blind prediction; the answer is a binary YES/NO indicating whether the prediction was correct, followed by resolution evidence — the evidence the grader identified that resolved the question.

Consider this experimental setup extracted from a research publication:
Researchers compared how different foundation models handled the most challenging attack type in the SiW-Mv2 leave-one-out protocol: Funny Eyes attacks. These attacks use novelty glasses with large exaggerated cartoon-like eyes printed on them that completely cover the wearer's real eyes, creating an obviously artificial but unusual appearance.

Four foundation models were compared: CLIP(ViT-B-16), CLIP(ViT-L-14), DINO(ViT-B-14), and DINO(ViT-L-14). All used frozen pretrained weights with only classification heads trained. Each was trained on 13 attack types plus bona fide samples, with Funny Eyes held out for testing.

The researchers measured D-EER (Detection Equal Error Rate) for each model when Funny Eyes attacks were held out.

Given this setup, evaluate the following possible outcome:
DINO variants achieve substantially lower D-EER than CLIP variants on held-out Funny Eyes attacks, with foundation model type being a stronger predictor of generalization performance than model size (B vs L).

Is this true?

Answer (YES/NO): NO